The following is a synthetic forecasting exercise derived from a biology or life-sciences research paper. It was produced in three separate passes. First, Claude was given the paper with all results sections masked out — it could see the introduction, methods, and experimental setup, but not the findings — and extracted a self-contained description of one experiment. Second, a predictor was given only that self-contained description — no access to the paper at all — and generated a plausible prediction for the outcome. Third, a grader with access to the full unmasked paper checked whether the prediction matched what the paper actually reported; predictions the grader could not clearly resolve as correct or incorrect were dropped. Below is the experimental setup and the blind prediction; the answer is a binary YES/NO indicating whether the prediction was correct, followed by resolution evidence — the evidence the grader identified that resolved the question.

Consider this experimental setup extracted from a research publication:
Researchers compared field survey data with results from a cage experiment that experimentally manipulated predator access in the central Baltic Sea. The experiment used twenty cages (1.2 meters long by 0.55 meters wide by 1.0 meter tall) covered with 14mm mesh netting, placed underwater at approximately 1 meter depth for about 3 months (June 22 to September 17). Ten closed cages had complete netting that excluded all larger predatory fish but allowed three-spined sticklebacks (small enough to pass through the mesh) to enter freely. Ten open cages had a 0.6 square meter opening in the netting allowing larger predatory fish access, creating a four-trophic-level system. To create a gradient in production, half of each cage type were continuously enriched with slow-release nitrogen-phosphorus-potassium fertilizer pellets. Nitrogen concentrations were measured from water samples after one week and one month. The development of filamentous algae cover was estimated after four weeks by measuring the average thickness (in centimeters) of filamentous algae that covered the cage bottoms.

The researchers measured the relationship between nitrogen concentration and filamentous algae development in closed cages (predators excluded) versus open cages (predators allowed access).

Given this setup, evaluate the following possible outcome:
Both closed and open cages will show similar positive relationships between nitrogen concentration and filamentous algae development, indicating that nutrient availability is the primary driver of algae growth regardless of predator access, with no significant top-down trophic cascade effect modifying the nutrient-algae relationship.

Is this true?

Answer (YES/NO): NO